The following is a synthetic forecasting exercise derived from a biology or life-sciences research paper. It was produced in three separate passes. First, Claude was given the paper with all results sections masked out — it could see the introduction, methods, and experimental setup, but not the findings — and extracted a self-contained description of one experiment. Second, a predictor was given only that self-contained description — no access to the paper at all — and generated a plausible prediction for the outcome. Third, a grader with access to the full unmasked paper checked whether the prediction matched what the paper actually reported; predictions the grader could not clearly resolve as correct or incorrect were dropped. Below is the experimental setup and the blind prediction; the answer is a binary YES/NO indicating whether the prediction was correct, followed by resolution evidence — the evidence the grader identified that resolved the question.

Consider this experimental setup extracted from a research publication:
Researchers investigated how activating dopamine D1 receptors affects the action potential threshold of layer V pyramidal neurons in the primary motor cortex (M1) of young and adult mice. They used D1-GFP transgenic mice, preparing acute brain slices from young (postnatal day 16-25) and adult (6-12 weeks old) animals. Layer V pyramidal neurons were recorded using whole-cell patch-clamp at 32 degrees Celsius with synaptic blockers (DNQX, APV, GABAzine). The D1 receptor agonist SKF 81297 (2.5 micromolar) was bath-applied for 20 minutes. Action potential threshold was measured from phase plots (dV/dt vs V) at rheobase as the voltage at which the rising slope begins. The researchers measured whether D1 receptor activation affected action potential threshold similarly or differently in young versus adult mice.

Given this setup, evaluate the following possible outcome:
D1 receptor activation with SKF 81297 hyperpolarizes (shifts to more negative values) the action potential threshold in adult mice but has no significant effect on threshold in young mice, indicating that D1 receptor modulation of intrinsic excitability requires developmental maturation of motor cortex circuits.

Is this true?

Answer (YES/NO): NO